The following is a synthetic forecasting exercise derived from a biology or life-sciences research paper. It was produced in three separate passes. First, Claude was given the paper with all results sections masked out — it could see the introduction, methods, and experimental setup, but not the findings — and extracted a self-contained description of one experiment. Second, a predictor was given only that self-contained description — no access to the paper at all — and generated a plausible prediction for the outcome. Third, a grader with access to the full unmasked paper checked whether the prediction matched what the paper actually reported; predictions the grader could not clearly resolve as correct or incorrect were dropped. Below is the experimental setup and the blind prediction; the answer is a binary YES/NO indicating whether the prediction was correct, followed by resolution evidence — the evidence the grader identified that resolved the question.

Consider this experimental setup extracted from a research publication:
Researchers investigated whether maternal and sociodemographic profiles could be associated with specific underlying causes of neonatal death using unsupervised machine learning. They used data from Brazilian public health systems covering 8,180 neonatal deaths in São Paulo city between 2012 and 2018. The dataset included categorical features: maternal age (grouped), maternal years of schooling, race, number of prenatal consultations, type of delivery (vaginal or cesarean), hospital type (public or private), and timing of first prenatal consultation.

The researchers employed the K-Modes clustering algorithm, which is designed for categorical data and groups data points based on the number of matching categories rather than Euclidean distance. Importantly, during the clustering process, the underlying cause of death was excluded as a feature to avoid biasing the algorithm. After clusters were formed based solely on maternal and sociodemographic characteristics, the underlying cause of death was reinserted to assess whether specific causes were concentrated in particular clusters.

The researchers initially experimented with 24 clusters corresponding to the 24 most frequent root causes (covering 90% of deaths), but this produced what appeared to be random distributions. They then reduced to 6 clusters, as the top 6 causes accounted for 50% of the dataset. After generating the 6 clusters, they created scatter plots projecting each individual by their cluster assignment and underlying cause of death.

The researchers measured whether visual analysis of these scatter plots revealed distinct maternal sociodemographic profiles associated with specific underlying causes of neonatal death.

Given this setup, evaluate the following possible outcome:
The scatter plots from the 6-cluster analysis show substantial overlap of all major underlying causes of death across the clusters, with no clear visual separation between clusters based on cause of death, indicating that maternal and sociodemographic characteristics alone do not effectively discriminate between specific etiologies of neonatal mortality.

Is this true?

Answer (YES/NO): YES